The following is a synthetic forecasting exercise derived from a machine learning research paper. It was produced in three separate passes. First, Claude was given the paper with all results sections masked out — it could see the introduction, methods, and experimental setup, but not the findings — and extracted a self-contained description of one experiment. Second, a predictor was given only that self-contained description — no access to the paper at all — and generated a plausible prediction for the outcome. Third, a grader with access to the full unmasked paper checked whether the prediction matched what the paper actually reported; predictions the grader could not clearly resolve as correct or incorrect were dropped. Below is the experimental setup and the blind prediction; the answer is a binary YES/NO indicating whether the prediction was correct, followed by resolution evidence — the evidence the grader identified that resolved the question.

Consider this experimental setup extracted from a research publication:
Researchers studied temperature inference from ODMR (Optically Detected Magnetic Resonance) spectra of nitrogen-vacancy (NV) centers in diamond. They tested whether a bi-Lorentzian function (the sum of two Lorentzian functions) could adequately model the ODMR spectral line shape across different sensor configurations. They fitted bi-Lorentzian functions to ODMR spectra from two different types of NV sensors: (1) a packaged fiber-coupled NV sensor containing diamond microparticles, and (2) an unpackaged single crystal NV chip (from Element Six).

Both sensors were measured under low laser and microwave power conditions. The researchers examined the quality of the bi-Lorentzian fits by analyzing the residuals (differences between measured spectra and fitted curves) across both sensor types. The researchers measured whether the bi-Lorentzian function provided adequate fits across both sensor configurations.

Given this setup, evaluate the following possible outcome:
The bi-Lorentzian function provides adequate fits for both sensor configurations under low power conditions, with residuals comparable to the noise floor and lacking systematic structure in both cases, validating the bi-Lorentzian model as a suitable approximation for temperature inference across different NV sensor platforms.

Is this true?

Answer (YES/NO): YES